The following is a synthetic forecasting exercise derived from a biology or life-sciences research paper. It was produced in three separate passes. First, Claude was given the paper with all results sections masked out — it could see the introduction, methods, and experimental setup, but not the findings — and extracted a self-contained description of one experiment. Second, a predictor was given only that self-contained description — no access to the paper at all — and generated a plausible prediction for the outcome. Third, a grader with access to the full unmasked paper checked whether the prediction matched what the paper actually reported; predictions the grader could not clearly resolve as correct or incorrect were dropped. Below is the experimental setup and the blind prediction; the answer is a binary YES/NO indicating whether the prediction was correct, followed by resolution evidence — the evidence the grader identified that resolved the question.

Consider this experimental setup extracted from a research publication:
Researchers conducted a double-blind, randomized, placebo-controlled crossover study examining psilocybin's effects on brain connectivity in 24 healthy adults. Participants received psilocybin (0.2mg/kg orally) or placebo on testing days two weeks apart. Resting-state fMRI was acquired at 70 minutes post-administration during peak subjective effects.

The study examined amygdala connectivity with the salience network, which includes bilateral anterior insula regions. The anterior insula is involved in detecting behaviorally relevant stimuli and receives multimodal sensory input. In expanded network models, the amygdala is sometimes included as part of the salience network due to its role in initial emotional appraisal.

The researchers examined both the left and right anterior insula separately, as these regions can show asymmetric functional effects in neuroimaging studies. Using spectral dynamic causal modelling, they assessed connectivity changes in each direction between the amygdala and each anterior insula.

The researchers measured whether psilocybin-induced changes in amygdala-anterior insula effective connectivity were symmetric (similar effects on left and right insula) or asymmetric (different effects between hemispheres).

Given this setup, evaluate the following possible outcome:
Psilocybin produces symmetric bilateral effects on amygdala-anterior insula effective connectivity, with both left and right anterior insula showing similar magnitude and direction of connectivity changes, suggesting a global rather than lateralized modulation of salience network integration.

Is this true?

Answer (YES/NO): NO